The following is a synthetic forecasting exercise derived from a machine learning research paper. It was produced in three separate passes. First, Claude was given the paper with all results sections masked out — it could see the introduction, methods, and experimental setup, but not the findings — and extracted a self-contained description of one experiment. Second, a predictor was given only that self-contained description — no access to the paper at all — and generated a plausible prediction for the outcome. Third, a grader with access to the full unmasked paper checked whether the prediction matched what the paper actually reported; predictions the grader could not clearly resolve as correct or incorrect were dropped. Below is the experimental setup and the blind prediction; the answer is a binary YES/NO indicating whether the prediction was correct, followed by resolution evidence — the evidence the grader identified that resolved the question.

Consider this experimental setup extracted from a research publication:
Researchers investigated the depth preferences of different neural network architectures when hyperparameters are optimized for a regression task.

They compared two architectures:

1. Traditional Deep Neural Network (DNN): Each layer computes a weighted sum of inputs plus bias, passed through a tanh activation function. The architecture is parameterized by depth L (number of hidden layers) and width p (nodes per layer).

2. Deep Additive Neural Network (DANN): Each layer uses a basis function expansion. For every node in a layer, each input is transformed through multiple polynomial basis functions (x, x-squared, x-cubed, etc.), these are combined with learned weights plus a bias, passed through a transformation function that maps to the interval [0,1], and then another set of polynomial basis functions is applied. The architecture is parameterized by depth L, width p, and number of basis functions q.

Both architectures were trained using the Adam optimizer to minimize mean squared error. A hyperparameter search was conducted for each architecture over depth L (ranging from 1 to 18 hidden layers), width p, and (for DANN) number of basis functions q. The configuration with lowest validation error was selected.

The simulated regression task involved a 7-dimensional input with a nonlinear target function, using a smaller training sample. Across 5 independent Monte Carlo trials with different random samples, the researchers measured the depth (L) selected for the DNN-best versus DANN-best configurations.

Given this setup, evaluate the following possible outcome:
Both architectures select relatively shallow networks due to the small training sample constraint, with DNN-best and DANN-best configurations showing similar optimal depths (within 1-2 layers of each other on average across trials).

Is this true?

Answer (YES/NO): NO